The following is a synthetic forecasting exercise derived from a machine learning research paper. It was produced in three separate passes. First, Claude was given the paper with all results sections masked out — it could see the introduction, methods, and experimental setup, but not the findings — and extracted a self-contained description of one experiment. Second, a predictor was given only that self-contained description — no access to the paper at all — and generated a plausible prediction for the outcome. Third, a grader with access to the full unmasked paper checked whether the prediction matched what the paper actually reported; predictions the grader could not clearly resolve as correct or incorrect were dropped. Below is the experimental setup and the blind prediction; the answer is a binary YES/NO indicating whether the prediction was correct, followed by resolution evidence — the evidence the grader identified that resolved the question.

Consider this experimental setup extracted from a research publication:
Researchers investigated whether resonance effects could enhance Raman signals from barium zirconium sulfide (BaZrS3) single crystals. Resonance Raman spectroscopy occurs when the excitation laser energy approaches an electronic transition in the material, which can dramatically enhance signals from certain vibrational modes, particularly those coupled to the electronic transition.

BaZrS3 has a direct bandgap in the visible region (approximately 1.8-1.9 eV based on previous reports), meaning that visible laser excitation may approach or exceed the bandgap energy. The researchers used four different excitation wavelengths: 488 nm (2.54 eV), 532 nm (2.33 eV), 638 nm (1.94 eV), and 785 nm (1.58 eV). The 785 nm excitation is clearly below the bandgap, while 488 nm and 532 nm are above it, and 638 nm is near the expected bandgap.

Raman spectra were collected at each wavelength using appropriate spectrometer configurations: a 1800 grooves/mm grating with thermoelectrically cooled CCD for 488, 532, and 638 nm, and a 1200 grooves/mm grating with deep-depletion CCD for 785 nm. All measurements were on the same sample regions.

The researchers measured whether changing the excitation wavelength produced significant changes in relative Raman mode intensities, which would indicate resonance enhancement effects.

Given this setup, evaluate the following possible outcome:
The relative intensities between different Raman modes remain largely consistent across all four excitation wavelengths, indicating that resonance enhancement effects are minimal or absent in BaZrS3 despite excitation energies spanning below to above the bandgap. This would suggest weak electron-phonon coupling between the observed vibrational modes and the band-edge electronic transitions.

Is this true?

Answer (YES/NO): NO